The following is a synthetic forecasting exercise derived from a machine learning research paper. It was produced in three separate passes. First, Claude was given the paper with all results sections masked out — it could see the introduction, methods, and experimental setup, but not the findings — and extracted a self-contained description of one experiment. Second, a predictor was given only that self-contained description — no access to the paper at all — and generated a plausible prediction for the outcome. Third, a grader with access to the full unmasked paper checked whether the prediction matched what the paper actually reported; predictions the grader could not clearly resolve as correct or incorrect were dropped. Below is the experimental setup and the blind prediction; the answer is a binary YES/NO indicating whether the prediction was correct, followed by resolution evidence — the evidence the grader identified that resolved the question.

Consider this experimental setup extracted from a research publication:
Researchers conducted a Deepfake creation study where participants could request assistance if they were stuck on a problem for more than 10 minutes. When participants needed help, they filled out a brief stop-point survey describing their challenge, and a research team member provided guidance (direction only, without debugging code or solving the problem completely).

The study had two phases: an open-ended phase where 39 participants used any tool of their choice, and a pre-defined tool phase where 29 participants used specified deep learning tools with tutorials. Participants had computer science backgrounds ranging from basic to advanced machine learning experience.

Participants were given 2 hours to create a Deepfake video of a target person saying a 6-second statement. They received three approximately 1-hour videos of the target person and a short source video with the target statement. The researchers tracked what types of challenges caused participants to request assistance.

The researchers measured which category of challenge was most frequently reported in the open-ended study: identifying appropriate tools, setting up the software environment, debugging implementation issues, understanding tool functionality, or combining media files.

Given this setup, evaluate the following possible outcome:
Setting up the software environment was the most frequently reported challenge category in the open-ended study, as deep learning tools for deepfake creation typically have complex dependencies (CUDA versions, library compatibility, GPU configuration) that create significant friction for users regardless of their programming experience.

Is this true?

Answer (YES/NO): NO